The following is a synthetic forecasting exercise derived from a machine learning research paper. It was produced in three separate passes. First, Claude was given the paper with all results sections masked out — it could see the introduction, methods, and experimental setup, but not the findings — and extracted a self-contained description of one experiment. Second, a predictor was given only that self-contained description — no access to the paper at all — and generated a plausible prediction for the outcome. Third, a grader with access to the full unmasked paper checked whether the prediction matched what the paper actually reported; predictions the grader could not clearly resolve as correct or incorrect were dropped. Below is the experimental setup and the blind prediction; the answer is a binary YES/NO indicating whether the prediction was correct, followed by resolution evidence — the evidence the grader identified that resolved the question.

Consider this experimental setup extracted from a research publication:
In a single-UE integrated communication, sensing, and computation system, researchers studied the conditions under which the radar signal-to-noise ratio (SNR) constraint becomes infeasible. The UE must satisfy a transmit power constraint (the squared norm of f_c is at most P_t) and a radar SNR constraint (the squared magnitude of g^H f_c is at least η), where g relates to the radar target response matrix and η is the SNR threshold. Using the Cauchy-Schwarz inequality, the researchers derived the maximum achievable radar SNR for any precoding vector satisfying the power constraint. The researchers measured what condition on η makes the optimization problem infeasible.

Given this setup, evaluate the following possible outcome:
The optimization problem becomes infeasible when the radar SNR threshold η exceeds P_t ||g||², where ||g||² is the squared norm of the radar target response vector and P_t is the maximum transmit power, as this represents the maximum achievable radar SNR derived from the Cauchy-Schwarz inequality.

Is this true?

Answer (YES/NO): YES